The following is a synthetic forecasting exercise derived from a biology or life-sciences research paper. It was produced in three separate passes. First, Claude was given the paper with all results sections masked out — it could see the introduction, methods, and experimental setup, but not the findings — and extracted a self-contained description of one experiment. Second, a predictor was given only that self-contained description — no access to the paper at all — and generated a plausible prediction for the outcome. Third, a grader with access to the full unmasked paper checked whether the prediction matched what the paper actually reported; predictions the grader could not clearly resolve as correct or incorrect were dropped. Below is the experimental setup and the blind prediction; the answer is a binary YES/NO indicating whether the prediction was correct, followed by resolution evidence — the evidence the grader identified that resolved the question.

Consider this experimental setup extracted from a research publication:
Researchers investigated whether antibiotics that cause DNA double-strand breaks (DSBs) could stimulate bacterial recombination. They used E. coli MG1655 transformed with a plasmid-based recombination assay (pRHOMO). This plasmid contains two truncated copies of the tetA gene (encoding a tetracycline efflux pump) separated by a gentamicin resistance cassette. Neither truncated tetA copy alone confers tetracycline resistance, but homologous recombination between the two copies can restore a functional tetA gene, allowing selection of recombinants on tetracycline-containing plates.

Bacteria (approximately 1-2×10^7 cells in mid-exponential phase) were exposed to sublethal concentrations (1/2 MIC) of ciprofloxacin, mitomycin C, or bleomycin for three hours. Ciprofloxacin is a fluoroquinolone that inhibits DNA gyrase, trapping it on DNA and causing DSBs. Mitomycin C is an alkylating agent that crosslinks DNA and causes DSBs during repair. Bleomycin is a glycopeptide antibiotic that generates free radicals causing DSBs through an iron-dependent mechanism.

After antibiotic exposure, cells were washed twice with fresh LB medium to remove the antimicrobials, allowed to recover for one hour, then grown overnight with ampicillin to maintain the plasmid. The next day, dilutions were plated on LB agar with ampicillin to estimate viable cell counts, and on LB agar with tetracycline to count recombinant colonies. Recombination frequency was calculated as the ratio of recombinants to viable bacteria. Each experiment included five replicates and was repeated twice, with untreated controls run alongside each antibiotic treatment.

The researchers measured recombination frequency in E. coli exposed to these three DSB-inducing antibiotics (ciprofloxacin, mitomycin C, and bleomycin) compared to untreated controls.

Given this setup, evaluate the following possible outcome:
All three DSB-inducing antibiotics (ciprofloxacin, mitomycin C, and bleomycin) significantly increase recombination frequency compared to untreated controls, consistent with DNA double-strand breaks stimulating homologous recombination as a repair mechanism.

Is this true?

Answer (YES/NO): YES